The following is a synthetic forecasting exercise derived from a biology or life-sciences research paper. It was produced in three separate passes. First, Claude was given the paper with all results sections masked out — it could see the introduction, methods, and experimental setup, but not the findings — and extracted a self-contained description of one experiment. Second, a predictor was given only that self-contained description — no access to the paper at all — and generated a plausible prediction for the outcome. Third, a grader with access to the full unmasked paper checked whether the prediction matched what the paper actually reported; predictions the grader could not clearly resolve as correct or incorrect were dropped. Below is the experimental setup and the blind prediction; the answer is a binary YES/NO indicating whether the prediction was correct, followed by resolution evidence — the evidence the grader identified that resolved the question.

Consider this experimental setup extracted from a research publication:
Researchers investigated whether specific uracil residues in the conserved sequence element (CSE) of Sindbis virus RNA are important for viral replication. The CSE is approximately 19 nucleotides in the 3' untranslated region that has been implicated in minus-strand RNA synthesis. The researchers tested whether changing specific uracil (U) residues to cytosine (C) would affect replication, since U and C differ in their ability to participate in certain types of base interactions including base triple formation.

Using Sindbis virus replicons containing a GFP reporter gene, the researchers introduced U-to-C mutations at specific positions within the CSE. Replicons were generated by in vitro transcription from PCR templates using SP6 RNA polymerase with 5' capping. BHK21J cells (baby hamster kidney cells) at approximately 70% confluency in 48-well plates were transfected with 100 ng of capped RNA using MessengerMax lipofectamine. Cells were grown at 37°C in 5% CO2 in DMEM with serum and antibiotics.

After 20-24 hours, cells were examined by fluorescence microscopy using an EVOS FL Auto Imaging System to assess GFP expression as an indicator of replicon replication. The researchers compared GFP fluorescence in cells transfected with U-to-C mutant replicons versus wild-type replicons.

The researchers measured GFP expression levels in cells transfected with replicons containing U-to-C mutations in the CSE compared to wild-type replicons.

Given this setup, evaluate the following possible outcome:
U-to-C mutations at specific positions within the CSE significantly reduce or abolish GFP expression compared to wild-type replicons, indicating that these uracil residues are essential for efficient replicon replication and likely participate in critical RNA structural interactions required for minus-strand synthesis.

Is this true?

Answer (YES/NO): YES